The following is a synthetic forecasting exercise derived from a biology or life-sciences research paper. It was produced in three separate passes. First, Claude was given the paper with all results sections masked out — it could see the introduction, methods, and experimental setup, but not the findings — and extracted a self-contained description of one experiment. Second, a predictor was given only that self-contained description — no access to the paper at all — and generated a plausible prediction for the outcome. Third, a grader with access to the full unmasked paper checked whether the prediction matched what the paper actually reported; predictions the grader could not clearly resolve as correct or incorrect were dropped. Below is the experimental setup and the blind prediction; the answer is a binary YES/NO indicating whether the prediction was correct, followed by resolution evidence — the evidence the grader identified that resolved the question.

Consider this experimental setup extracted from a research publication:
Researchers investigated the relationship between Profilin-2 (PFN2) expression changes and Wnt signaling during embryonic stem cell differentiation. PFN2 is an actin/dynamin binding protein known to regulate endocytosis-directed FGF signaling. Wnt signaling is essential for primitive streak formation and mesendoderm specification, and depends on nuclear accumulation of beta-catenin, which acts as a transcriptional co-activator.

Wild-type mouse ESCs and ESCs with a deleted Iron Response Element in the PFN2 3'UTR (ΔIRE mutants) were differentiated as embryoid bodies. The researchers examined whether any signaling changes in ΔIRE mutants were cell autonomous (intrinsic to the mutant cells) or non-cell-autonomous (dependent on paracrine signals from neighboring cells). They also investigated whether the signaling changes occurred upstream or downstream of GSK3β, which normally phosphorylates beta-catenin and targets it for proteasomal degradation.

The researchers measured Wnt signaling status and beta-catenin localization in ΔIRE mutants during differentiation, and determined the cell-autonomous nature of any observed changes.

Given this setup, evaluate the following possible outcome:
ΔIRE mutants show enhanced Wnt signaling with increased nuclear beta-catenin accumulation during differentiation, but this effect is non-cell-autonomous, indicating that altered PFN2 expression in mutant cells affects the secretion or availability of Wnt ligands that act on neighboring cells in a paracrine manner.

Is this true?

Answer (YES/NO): NO